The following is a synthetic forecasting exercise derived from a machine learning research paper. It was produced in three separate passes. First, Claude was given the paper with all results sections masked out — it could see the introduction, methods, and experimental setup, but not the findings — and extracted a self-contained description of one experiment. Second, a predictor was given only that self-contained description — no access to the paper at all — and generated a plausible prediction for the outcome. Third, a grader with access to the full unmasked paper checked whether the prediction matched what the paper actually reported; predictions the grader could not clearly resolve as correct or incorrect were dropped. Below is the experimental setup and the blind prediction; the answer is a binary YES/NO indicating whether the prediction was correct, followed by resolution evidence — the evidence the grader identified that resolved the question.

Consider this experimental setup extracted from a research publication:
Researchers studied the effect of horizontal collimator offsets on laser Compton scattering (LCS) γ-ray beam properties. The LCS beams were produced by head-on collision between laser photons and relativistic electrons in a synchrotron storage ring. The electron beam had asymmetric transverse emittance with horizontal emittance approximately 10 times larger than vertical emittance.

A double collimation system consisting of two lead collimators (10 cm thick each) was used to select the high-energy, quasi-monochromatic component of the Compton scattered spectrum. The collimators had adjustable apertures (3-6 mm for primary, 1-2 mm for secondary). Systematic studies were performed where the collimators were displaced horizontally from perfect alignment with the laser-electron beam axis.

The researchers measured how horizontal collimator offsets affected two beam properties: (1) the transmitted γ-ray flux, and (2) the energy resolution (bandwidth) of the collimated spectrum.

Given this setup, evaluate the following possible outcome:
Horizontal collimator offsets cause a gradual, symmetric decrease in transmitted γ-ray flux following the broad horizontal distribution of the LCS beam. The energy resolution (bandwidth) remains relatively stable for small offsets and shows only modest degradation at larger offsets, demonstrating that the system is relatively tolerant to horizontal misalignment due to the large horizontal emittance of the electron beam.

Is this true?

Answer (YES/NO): NO